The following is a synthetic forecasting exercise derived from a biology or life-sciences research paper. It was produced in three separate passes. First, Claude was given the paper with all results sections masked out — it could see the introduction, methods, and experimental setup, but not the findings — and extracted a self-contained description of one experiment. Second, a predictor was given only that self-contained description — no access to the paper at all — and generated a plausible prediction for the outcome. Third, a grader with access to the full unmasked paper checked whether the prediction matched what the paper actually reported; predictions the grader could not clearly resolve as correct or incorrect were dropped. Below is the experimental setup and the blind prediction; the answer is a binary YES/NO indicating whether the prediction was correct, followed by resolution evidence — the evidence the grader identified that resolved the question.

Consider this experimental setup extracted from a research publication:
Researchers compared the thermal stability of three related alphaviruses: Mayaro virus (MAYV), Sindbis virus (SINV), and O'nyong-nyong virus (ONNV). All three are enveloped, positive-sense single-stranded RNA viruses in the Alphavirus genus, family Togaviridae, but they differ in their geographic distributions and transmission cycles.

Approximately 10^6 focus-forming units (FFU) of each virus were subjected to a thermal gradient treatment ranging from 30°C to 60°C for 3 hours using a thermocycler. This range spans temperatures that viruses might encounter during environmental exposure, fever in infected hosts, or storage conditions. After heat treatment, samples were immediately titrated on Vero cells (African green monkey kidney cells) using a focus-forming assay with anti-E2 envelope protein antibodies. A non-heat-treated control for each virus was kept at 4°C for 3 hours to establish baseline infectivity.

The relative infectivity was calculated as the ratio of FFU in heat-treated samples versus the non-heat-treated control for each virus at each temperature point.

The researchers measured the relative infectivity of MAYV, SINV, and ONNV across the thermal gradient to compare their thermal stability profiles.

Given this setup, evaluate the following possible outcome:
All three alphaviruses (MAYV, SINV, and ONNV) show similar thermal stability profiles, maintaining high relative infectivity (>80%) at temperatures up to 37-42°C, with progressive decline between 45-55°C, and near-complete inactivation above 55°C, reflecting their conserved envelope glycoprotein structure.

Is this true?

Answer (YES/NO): NO